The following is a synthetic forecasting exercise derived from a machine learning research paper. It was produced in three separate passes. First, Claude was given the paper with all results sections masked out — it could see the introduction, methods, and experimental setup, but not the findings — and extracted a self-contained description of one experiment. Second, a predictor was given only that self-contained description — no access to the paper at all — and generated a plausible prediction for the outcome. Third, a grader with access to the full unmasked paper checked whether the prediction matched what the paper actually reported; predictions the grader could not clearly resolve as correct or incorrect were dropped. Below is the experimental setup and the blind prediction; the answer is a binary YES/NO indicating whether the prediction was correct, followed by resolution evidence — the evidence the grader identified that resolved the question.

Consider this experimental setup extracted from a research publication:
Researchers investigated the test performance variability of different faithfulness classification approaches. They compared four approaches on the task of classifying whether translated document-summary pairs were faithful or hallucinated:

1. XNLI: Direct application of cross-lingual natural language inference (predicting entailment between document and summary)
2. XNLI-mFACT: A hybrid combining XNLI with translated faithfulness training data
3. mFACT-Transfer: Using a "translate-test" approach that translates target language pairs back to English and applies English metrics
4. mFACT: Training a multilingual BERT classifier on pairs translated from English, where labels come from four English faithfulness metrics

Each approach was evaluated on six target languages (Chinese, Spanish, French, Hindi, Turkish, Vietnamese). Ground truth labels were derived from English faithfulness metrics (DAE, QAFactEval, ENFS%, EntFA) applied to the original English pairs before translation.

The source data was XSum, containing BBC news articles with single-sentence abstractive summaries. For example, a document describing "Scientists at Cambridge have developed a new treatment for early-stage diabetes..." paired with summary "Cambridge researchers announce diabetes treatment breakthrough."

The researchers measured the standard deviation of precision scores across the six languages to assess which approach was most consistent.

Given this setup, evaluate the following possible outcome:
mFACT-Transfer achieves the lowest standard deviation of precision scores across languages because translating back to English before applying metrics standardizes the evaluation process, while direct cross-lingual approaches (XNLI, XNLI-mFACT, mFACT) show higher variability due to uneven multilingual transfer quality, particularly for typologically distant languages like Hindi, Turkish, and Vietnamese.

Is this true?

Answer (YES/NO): NO